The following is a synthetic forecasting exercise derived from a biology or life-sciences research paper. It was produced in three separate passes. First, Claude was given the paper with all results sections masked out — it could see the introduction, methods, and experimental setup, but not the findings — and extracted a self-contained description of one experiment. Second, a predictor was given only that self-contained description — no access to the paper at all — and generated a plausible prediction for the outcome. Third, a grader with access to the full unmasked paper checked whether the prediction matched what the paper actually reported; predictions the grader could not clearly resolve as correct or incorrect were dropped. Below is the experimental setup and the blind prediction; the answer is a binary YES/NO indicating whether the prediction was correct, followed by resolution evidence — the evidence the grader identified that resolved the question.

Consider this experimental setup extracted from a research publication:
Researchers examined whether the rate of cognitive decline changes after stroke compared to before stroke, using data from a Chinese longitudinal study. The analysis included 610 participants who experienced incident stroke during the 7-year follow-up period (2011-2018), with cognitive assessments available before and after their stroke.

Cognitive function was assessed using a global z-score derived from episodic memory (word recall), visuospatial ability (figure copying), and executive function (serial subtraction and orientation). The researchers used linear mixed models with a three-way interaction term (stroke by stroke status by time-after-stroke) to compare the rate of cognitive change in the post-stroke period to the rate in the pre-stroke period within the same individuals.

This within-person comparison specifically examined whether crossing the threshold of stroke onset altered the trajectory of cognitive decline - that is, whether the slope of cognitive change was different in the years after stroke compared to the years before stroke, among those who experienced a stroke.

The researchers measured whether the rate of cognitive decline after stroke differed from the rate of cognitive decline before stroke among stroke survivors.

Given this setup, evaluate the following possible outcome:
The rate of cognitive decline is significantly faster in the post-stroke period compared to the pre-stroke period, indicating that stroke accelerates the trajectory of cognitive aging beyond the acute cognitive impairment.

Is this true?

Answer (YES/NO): NO